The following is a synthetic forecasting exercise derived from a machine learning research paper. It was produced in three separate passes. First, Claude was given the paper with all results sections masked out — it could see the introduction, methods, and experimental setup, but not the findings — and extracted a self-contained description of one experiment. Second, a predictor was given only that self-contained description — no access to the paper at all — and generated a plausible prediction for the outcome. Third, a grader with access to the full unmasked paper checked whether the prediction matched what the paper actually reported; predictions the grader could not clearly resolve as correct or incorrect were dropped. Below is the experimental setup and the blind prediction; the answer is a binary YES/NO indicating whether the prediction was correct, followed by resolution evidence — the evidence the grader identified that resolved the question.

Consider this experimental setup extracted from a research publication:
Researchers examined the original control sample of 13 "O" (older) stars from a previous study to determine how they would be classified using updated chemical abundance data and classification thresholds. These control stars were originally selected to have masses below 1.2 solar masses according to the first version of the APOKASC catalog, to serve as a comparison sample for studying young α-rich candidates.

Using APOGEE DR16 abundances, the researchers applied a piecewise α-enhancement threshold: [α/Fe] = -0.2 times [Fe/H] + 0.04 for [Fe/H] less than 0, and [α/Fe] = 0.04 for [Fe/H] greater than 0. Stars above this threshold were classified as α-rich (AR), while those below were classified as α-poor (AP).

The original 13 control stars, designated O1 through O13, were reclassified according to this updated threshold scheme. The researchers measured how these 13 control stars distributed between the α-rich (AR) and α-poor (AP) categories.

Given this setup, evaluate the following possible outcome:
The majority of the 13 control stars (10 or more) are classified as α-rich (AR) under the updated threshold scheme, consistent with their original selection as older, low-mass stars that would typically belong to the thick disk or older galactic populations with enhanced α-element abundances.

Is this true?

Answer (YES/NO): NO